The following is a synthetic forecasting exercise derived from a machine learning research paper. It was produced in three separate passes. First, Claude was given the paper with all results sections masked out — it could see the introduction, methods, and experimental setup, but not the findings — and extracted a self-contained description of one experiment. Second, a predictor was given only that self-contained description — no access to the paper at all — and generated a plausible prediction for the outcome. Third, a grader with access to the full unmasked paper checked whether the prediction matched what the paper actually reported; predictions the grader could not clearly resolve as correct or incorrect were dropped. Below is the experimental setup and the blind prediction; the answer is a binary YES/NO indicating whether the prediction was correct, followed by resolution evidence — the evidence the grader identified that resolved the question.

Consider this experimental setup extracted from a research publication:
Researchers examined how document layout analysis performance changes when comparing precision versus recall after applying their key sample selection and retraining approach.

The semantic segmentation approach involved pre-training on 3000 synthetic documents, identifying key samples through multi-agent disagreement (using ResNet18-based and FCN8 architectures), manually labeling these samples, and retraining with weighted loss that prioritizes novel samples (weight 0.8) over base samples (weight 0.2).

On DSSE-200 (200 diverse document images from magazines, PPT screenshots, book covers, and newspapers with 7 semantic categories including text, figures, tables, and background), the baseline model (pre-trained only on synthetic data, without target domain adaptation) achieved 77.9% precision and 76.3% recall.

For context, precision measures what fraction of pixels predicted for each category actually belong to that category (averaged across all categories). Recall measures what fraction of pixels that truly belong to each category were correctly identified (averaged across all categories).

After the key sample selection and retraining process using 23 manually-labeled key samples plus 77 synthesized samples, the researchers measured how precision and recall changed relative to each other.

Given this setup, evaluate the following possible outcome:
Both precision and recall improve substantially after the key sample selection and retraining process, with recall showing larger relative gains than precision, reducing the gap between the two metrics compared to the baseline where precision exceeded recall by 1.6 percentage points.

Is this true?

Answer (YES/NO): NO